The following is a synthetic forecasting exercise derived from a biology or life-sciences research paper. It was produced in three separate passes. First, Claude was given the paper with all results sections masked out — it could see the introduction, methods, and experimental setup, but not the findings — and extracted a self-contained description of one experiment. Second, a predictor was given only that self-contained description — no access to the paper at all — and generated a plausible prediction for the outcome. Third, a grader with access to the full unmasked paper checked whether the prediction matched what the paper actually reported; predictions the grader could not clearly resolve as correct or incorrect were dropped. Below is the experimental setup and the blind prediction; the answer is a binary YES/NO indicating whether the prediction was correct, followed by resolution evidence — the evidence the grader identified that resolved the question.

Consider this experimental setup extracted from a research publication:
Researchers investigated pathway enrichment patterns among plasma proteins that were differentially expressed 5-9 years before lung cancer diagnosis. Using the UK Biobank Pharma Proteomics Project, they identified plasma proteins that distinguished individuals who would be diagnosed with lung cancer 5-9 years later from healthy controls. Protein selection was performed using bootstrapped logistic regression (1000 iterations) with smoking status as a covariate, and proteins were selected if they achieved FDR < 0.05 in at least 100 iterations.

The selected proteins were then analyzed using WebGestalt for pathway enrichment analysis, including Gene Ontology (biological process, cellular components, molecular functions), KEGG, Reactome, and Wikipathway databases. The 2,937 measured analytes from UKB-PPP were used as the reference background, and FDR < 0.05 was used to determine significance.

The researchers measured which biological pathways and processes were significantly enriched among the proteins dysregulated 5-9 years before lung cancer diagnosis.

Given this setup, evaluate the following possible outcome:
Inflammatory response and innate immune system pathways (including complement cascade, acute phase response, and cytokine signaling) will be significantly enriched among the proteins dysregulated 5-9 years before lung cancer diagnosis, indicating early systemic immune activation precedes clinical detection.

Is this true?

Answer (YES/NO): NO